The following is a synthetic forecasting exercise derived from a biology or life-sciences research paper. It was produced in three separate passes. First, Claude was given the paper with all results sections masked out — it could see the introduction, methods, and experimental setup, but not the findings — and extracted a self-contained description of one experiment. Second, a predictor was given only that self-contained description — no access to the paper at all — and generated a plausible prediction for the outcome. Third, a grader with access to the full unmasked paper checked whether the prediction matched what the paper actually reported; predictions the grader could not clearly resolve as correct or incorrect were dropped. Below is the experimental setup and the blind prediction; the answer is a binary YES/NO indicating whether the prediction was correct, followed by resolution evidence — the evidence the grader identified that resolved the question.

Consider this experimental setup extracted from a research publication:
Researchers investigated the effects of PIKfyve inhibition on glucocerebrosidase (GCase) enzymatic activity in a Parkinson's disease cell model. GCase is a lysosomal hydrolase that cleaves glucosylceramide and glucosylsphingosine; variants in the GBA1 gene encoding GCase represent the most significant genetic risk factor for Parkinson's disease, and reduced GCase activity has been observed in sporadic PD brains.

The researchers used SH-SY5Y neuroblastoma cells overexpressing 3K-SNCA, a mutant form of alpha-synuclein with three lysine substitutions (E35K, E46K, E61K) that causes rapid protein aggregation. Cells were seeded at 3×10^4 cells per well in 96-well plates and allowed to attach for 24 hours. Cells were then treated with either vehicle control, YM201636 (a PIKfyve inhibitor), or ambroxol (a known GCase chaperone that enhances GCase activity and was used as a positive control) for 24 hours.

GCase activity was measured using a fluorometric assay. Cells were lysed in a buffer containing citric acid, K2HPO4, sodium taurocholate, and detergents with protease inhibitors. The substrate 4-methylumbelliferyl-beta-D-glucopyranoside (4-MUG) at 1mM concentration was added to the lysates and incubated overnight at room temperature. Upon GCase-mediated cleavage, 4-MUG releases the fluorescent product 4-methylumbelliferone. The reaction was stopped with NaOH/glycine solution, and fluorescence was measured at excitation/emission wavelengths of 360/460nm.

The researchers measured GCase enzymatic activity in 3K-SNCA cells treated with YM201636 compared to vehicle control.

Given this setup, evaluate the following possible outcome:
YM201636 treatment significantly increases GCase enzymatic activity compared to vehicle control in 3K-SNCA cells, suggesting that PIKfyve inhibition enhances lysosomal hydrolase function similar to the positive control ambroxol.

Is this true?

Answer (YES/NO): NO